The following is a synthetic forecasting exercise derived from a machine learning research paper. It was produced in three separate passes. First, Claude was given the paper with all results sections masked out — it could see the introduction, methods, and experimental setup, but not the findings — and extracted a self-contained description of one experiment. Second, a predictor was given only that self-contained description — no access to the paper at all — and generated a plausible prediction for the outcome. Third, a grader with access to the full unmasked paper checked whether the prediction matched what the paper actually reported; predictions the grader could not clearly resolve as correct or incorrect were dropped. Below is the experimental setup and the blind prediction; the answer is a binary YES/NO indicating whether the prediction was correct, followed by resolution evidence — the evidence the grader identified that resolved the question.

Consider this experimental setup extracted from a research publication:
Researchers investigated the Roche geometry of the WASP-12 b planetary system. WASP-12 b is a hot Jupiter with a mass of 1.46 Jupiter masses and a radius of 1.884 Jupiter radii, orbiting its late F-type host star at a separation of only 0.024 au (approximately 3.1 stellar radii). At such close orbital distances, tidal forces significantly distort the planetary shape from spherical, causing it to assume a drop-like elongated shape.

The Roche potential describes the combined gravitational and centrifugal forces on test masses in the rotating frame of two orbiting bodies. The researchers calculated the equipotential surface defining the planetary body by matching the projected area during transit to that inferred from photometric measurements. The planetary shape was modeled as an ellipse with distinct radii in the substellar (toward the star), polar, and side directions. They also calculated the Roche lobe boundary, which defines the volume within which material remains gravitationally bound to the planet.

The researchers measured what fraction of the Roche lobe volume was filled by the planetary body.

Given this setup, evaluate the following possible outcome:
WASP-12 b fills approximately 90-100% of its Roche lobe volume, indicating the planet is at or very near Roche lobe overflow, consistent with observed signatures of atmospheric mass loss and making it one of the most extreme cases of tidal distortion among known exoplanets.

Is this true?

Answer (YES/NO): NO